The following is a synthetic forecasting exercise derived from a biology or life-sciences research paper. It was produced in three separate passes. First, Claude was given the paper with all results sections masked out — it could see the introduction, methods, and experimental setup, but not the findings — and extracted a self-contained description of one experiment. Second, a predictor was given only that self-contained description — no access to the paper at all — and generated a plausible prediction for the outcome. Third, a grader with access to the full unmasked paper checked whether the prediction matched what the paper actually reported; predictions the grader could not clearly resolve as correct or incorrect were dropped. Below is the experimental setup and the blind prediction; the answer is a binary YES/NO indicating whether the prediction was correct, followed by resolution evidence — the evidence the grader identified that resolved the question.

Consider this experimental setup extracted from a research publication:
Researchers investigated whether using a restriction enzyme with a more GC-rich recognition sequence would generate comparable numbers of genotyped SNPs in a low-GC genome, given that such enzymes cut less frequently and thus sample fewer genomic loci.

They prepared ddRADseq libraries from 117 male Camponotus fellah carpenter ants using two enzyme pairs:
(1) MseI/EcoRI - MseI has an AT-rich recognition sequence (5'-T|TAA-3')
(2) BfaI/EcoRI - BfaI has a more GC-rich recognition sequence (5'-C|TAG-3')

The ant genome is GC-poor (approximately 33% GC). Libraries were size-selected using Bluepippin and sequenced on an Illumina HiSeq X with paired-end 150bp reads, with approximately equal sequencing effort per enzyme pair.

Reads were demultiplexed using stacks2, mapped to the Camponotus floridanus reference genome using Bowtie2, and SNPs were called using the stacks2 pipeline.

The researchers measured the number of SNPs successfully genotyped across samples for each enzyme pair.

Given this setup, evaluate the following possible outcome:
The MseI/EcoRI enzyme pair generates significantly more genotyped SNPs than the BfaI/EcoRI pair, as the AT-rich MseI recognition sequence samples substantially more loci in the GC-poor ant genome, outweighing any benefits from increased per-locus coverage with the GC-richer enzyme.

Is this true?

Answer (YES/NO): NO